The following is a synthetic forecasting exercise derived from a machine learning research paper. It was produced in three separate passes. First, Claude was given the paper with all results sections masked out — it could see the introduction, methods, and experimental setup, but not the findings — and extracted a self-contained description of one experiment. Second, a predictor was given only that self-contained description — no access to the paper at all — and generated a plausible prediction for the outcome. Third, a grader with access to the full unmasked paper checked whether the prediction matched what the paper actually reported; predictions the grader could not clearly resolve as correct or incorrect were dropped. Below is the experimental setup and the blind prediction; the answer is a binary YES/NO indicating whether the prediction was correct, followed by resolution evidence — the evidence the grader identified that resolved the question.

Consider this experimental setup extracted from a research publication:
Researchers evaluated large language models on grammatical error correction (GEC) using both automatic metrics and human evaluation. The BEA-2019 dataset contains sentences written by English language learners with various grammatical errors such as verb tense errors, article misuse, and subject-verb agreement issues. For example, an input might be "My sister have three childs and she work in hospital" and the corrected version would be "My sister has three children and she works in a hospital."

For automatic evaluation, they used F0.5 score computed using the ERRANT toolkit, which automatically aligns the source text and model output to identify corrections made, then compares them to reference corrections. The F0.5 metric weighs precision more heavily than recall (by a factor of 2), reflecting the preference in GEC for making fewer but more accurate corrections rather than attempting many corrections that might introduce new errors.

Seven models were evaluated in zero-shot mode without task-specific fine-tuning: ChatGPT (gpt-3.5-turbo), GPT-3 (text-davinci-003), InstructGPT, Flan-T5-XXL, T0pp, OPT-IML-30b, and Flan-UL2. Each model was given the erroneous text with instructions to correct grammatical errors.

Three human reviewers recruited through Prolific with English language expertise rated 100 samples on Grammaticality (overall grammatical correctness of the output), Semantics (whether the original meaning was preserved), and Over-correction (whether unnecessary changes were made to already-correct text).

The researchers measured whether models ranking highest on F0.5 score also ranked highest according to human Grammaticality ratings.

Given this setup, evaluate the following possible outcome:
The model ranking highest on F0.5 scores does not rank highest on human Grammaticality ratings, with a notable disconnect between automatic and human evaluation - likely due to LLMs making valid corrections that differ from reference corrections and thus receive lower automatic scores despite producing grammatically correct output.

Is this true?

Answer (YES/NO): NO